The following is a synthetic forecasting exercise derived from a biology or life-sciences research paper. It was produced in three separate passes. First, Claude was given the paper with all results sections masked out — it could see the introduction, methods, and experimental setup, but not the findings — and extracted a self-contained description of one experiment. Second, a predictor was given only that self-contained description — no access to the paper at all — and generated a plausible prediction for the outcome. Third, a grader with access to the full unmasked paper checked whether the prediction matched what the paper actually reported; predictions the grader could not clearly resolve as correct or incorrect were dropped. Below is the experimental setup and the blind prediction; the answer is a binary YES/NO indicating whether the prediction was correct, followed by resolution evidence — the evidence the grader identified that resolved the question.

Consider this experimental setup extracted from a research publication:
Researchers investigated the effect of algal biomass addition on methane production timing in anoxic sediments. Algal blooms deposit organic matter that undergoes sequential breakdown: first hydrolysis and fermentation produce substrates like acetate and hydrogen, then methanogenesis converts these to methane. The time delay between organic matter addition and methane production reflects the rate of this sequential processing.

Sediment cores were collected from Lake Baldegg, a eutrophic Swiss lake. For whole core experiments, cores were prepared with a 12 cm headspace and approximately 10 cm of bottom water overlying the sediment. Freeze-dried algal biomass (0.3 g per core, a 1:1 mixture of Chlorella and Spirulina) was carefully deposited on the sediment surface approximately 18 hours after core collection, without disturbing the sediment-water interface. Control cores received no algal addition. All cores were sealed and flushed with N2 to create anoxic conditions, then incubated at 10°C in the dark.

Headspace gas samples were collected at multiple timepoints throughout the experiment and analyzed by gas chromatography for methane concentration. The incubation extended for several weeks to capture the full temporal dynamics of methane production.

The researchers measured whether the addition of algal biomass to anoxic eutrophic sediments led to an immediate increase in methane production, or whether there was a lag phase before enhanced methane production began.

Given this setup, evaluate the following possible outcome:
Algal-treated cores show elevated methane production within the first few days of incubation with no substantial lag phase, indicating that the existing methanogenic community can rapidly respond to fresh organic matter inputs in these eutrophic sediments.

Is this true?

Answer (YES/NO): YES